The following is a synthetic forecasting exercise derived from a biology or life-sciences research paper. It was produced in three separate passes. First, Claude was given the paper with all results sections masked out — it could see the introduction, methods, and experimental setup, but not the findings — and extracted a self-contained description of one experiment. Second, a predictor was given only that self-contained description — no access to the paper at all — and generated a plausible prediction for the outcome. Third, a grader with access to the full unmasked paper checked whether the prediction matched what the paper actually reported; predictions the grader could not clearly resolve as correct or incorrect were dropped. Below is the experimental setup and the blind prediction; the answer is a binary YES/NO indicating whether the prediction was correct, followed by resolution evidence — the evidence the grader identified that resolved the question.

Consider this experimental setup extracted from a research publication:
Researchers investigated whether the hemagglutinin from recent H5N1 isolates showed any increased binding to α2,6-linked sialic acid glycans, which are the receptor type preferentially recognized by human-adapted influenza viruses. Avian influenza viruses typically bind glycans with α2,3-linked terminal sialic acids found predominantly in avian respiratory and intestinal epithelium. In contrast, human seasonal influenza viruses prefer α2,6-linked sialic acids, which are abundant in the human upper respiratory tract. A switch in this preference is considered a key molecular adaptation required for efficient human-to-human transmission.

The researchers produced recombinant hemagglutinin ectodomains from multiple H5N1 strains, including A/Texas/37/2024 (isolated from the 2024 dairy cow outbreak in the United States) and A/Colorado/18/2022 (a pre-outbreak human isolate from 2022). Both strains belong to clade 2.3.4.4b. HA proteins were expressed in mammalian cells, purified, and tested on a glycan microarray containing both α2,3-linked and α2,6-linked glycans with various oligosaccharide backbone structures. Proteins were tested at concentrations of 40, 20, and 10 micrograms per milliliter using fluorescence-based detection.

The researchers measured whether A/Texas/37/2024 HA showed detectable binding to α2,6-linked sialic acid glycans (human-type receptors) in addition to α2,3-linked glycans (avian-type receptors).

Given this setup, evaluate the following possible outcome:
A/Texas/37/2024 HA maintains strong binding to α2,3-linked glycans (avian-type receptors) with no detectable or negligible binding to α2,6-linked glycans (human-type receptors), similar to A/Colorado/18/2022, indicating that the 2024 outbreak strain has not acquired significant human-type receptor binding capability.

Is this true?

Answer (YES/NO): NO